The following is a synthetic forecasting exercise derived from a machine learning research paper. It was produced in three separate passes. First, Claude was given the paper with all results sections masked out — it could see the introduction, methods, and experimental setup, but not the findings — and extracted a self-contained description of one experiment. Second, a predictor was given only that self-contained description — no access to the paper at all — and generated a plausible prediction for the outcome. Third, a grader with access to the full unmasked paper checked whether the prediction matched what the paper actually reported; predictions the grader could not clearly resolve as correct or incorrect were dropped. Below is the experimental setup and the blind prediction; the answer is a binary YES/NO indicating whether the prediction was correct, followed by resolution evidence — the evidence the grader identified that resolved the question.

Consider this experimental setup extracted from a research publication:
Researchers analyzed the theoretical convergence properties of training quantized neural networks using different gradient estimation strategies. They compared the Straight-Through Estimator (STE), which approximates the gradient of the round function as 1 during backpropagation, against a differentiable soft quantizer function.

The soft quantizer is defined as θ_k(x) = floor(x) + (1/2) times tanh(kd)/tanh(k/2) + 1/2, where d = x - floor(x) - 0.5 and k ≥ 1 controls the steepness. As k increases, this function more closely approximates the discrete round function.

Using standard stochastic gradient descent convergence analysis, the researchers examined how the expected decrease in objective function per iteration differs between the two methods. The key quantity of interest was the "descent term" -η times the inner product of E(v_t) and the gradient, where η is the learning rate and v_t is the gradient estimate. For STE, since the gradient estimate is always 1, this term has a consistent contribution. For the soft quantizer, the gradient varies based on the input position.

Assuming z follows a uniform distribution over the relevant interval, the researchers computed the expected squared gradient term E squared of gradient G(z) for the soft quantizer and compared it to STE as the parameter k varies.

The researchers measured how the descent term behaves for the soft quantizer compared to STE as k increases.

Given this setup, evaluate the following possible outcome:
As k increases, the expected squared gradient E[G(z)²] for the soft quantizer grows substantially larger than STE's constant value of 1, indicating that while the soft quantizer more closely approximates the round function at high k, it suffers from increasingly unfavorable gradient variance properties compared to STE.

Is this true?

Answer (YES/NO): NO